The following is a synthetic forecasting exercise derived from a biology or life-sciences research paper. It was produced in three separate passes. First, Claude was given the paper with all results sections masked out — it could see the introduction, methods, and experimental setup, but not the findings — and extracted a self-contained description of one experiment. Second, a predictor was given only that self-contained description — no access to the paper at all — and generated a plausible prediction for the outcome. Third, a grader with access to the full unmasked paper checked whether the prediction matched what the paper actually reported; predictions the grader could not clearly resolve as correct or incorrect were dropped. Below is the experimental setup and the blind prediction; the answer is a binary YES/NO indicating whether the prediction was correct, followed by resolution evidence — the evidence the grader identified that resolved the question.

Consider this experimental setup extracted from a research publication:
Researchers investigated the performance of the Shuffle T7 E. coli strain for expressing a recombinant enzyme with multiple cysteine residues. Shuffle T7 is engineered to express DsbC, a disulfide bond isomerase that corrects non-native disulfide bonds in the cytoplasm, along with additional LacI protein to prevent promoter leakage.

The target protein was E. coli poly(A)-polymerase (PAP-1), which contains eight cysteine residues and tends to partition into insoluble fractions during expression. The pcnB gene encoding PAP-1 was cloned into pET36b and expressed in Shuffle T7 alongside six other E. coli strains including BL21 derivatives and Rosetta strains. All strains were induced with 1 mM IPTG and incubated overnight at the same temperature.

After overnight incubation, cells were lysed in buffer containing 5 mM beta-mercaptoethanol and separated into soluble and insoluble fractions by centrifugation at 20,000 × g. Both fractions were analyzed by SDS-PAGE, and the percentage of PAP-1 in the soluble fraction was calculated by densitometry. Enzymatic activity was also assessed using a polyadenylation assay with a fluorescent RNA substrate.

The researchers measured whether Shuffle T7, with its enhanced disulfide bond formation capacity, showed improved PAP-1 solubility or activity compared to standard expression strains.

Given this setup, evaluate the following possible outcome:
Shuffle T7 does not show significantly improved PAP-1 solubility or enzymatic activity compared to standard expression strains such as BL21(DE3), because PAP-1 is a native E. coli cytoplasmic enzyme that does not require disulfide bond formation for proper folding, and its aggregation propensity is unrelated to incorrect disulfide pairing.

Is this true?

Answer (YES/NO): YES